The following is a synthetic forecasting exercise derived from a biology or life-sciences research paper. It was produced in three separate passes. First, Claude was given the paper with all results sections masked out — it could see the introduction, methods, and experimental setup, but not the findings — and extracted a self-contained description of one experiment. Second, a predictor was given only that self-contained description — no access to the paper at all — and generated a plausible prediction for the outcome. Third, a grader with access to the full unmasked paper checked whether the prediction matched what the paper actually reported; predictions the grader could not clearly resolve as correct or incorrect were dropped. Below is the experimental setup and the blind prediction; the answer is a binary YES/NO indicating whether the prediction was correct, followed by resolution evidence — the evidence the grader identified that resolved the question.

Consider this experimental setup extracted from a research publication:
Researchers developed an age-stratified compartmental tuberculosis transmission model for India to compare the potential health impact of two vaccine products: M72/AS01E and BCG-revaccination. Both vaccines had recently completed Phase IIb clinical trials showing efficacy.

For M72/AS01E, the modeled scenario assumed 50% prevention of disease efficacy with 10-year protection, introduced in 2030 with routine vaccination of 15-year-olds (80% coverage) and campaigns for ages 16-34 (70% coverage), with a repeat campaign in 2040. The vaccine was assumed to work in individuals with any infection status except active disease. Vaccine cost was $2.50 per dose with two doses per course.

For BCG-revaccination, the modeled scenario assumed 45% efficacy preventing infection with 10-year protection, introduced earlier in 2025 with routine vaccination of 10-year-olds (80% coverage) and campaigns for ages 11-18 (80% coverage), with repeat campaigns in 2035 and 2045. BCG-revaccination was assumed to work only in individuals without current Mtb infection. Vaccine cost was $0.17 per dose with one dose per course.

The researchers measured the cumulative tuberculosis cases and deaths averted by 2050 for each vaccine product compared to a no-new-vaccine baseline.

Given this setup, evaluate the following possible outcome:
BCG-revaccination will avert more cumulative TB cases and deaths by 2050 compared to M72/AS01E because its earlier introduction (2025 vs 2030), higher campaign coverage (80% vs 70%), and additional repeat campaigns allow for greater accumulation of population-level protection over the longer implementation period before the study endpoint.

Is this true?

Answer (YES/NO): NO